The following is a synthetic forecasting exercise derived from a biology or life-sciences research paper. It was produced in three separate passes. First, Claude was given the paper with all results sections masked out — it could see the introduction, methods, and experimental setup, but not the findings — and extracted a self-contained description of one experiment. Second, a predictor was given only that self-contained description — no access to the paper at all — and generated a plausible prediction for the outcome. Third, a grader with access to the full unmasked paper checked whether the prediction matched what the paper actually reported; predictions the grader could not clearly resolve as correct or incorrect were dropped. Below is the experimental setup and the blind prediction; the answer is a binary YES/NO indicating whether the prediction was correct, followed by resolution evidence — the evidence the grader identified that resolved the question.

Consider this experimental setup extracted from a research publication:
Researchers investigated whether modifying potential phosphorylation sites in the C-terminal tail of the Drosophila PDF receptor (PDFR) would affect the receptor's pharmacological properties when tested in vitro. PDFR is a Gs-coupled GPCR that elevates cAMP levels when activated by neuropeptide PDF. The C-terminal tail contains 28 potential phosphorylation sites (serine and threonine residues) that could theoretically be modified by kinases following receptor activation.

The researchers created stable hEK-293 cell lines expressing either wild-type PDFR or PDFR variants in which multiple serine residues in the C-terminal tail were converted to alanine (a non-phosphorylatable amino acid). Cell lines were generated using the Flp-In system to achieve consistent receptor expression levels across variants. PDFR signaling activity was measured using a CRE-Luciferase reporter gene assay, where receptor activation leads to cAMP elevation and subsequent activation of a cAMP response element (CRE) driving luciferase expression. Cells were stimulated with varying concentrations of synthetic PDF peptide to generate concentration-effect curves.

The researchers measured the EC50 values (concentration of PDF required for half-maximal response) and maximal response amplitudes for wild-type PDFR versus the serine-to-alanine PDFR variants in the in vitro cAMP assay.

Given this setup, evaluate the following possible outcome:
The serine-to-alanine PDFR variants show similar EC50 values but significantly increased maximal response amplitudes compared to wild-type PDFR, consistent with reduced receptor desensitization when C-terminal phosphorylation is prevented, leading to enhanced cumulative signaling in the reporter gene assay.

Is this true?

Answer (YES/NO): NO